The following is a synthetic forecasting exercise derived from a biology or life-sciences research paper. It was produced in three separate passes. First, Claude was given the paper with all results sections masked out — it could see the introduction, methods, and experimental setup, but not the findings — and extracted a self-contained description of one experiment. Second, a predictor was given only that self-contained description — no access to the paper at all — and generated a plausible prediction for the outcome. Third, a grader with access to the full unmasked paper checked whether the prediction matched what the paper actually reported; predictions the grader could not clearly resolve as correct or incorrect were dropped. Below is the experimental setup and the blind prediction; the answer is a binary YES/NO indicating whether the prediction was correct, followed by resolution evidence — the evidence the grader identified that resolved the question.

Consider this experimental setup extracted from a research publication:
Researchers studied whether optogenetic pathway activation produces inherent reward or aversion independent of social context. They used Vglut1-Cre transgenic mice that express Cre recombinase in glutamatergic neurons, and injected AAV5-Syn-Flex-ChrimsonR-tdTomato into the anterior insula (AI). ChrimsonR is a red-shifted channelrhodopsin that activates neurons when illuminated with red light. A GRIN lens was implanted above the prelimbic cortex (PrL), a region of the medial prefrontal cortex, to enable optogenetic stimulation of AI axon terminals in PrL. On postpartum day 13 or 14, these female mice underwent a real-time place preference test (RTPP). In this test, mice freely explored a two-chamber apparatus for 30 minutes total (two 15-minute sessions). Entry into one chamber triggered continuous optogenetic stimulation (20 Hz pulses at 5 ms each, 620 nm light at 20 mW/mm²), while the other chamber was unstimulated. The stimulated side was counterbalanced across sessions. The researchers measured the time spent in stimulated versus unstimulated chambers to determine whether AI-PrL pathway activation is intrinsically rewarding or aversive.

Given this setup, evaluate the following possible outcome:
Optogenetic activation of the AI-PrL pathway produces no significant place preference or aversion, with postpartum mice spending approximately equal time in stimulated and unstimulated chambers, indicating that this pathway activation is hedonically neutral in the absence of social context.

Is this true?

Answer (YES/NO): YES